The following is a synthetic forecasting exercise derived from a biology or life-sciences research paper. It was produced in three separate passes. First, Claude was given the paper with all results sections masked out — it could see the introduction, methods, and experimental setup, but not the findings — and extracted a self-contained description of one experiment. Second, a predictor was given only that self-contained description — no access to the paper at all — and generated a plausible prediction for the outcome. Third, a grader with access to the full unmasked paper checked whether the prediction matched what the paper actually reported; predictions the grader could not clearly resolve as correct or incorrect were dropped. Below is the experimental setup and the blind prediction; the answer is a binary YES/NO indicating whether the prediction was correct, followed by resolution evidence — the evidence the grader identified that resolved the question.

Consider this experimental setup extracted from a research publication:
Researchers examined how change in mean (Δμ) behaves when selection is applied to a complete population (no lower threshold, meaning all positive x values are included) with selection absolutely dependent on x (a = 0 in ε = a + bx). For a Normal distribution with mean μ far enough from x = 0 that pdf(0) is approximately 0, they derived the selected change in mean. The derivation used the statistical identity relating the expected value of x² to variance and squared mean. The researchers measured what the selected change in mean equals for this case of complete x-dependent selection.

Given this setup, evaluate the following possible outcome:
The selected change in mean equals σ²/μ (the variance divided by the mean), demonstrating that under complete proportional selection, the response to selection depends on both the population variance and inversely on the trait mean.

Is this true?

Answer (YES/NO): YES